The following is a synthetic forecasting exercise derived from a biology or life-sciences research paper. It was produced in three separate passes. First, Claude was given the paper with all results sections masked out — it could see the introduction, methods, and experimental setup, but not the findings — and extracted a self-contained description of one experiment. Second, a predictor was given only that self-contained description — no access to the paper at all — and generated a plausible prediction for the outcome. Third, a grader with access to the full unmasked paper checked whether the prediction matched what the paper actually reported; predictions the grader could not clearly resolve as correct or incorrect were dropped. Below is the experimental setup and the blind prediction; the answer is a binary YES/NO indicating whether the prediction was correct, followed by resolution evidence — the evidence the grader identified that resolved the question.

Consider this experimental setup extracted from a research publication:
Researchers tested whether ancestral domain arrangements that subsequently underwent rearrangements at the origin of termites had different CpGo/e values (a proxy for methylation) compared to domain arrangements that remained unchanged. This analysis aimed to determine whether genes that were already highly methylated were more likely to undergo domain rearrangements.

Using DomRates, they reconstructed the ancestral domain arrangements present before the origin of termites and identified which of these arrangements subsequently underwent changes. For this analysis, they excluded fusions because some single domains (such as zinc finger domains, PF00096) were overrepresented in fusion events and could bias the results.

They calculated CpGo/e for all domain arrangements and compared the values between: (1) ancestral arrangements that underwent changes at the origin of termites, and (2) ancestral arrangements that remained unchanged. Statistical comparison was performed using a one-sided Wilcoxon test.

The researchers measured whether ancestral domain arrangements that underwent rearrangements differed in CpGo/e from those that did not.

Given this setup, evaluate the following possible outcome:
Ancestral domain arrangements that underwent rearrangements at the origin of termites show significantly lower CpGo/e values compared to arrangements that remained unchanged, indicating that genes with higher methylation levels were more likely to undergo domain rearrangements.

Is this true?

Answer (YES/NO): NO